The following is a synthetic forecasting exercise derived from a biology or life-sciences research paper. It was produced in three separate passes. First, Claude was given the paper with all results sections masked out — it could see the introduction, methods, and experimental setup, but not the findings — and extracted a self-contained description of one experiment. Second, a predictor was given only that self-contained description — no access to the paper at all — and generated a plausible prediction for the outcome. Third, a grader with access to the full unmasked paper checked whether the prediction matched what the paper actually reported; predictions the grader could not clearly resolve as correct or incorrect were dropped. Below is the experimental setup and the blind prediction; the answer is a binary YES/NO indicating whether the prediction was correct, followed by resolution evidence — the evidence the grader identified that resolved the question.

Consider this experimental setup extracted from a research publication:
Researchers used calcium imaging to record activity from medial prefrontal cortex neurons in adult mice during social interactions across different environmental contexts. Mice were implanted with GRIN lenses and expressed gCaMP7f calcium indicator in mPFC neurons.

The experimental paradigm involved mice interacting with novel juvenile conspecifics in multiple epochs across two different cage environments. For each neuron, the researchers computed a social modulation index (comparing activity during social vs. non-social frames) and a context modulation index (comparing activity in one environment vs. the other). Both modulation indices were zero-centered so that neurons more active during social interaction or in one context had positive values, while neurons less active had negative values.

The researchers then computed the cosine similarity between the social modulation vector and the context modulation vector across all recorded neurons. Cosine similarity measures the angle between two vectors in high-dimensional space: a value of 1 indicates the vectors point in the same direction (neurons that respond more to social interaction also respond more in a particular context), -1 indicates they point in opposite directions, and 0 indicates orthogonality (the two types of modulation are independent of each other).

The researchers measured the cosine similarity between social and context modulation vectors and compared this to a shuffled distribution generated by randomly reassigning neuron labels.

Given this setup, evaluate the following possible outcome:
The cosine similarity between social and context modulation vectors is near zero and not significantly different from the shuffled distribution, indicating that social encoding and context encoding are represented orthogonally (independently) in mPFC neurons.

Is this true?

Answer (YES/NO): YES